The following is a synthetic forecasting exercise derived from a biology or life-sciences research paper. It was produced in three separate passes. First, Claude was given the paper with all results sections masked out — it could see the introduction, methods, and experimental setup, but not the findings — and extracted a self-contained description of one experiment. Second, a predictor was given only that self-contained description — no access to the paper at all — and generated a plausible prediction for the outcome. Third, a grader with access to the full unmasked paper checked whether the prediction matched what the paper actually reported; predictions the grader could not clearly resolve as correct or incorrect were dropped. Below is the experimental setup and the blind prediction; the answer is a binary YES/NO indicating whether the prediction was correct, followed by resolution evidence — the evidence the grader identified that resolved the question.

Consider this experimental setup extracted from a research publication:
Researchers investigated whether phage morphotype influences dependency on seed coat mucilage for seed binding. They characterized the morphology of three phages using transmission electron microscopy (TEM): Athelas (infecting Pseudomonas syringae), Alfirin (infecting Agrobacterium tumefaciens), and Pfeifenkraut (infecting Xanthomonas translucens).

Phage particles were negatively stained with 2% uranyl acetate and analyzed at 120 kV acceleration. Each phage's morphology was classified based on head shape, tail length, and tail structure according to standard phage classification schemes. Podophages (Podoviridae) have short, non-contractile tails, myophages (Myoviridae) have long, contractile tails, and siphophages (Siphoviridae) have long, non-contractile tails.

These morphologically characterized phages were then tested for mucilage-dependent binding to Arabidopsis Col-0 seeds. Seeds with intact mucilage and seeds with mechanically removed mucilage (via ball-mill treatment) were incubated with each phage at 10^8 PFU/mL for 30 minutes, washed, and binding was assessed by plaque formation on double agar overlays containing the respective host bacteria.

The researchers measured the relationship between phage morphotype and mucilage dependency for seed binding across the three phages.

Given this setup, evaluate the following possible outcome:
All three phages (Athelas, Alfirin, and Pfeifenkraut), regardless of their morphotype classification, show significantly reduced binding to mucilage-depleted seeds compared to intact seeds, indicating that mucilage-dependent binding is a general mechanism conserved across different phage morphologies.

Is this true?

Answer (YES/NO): NO